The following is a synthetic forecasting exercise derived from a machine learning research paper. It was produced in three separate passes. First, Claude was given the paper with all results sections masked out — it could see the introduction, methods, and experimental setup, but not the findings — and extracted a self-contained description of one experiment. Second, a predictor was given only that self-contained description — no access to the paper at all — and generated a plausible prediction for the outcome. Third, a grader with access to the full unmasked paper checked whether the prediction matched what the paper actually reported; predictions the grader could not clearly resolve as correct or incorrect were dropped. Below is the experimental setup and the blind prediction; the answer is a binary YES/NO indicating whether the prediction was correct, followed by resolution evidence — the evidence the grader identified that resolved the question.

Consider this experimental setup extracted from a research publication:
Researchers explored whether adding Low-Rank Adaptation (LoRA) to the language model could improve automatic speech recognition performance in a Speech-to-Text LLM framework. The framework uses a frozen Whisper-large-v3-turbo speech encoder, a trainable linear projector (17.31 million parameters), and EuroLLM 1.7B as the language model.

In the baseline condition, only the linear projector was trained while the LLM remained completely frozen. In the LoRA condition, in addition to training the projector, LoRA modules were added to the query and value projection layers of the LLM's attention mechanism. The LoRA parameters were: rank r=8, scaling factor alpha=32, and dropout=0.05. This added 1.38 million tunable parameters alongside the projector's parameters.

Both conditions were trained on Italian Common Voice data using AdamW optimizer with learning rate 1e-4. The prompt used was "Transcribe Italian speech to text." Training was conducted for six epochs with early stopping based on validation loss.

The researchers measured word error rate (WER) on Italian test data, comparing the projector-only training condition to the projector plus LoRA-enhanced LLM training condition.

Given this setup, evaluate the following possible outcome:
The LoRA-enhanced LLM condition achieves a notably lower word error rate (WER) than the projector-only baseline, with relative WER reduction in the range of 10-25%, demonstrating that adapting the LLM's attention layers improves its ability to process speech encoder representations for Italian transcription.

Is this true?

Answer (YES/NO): NO